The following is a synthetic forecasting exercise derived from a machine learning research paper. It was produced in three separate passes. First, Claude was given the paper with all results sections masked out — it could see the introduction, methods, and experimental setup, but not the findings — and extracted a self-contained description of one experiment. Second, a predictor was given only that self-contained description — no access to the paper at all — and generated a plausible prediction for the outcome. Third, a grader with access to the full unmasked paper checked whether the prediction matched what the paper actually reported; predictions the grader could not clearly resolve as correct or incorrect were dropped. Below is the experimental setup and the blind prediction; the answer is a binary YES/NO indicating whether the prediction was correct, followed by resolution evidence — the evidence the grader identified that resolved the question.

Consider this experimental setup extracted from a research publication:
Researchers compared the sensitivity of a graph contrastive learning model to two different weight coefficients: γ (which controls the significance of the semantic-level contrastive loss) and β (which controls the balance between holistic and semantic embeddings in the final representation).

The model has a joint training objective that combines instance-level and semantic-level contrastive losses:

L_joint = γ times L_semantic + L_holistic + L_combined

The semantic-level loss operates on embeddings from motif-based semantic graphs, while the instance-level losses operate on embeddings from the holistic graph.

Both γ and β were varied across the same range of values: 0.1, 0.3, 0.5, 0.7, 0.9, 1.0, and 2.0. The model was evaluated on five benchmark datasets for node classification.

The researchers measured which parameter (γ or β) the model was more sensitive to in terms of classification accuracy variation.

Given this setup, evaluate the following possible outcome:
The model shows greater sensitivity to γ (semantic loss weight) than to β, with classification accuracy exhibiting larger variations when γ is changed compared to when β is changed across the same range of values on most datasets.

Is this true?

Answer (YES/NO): NO